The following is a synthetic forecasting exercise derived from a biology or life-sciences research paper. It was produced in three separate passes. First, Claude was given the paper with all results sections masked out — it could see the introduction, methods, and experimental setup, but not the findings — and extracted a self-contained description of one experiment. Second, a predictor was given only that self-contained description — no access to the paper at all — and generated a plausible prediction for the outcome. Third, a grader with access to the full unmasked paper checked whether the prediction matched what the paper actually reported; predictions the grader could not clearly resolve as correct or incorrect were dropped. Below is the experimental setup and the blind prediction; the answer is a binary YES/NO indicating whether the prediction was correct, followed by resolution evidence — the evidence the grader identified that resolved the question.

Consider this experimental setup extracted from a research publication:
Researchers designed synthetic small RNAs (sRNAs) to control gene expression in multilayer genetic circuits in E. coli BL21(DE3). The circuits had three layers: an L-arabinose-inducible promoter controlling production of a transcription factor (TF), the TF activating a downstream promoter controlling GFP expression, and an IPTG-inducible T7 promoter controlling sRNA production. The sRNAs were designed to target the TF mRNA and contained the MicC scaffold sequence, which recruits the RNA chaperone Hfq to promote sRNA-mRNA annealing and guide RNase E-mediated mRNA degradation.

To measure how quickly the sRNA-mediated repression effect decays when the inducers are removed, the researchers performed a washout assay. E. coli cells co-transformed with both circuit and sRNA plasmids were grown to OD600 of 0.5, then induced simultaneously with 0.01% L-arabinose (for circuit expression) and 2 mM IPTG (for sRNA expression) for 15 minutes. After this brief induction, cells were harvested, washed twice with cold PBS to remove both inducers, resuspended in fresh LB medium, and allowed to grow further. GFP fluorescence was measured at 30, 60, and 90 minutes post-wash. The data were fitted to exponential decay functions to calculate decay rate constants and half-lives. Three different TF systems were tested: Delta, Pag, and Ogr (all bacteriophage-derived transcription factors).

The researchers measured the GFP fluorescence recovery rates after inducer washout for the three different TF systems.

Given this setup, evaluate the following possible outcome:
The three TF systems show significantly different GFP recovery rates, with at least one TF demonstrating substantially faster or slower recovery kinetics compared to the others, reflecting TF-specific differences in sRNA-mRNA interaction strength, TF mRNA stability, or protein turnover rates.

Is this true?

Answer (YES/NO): YES